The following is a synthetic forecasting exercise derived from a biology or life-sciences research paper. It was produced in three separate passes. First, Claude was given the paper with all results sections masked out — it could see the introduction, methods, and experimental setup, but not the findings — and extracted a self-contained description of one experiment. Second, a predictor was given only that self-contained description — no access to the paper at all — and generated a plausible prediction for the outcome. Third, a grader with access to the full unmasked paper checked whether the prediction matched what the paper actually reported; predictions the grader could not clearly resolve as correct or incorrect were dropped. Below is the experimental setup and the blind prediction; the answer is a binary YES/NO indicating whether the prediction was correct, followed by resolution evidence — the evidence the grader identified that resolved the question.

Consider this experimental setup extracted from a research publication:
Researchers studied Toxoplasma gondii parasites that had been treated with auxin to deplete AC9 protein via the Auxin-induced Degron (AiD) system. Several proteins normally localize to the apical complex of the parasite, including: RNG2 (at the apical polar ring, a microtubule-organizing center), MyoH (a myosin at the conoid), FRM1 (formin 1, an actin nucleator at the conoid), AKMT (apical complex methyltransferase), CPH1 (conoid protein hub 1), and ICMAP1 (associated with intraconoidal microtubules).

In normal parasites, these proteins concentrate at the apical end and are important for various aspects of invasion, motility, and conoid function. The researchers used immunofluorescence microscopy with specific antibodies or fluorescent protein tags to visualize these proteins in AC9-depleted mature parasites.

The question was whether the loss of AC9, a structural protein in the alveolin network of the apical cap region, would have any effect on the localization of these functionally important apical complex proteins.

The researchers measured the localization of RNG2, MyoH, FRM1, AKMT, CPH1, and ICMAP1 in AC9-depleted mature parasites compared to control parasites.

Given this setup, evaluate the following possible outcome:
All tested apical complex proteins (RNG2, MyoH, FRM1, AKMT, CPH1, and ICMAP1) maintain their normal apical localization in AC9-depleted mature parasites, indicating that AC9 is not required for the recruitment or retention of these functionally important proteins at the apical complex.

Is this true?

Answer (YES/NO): NO